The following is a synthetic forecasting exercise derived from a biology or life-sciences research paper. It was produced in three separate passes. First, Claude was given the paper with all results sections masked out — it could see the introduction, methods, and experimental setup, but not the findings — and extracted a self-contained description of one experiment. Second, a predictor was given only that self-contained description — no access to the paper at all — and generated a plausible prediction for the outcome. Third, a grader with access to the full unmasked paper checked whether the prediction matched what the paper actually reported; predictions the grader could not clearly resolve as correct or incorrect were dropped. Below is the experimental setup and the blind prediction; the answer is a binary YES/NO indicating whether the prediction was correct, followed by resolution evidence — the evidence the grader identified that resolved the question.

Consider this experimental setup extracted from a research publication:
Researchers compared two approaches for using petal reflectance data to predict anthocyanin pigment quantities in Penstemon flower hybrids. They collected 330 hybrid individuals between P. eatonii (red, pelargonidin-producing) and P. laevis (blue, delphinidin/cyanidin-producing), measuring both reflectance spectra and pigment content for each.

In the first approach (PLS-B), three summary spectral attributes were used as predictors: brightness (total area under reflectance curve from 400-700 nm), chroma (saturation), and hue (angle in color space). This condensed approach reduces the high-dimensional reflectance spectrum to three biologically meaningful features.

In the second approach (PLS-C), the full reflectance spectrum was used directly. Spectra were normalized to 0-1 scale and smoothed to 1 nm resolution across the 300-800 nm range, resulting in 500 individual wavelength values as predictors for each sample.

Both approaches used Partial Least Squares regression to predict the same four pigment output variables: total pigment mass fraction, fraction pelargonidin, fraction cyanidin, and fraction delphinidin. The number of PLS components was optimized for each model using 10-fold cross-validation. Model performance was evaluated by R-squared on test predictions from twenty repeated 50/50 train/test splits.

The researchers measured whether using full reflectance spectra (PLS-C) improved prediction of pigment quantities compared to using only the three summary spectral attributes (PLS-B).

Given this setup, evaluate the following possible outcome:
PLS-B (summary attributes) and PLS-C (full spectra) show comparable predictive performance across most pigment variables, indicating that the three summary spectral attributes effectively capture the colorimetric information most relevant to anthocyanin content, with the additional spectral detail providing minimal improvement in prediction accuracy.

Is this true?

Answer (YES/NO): NO